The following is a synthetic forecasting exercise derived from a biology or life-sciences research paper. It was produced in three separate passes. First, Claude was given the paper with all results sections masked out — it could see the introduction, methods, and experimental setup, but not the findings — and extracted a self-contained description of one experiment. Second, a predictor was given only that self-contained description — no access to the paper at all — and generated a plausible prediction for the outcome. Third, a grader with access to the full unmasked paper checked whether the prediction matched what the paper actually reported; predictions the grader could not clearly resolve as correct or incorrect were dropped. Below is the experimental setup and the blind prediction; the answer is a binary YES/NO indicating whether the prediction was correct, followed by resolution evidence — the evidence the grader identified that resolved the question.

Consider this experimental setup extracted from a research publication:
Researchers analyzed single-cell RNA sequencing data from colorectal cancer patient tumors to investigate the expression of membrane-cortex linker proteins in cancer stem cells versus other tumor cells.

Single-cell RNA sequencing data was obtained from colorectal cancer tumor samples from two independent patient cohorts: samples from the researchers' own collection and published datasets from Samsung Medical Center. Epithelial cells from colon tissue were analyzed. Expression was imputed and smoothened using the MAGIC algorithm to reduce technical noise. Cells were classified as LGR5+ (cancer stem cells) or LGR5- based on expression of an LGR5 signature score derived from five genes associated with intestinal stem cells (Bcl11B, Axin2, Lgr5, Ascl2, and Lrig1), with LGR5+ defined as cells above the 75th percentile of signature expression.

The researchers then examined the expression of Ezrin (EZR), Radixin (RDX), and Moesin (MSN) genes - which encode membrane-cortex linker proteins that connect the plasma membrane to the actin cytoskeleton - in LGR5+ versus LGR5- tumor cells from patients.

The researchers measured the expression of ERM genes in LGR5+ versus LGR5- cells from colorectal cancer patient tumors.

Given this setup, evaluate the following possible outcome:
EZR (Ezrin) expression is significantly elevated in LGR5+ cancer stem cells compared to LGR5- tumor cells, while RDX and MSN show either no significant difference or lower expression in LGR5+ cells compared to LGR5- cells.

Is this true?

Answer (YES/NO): NO